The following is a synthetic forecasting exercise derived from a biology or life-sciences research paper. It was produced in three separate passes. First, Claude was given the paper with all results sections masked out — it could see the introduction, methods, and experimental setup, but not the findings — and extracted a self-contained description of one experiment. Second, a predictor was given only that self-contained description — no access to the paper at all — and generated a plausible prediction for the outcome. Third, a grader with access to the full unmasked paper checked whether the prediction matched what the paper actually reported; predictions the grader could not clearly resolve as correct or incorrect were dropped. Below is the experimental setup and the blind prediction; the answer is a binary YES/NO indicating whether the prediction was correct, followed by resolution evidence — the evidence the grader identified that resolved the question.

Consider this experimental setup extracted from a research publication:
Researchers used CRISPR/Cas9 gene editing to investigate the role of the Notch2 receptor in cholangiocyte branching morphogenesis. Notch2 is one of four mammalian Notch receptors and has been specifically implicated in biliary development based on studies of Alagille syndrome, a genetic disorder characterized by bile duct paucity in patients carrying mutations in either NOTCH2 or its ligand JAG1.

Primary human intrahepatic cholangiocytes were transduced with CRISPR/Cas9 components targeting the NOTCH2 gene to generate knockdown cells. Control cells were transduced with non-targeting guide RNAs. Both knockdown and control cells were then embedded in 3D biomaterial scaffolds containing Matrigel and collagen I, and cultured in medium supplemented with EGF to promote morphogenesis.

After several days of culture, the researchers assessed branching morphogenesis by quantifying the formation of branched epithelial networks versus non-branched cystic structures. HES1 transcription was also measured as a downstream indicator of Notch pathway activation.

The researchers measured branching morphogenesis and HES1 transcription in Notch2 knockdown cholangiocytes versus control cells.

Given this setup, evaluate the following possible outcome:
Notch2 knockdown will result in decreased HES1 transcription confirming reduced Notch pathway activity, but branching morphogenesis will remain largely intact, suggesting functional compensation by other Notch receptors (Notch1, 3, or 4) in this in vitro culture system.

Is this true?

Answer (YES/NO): NO